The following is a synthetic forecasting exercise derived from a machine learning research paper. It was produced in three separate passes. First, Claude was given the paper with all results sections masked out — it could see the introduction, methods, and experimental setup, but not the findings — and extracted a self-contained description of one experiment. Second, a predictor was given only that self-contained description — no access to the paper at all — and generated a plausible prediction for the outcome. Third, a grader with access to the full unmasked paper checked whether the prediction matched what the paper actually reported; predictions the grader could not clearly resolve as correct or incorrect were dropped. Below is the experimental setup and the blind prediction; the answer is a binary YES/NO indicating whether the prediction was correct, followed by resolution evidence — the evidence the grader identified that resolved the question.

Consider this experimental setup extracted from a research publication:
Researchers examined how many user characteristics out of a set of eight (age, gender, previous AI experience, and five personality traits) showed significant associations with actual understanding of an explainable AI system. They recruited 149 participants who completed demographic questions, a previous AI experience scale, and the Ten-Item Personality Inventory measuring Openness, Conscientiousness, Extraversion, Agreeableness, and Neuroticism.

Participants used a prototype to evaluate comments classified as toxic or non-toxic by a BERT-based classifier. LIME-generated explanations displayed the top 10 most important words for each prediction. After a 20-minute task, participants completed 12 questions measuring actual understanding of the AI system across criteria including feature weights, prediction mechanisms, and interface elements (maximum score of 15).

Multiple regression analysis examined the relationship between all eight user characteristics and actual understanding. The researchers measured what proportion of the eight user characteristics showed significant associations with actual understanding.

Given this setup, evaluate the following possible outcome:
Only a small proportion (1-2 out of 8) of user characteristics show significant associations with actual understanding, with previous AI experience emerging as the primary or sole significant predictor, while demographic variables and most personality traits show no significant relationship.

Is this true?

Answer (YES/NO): NO